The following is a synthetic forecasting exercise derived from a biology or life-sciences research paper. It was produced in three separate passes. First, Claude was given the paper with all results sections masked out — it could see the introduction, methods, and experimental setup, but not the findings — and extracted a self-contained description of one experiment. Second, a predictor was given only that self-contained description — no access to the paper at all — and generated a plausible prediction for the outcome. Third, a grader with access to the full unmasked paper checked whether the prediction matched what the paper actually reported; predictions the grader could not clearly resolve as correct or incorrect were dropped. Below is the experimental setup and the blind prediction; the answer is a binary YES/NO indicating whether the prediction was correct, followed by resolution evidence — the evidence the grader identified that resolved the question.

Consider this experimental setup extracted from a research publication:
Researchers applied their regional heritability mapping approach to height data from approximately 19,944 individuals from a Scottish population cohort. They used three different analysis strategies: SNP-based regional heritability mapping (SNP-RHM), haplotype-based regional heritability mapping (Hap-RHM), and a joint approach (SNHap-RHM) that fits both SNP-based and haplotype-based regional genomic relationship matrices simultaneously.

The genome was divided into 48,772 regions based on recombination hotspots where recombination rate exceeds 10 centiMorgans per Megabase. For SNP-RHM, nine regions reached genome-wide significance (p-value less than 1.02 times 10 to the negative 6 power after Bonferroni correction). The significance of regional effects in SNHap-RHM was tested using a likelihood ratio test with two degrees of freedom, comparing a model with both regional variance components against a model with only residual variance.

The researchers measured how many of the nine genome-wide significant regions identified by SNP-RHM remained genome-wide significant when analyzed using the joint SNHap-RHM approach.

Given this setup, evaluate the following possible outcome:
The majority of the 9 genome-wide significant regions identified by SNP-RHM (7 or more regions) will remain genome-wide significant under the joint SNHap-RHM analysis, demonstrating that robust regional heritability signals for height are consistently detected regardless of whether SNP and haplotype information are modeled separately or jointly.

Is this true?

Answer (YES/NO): YES